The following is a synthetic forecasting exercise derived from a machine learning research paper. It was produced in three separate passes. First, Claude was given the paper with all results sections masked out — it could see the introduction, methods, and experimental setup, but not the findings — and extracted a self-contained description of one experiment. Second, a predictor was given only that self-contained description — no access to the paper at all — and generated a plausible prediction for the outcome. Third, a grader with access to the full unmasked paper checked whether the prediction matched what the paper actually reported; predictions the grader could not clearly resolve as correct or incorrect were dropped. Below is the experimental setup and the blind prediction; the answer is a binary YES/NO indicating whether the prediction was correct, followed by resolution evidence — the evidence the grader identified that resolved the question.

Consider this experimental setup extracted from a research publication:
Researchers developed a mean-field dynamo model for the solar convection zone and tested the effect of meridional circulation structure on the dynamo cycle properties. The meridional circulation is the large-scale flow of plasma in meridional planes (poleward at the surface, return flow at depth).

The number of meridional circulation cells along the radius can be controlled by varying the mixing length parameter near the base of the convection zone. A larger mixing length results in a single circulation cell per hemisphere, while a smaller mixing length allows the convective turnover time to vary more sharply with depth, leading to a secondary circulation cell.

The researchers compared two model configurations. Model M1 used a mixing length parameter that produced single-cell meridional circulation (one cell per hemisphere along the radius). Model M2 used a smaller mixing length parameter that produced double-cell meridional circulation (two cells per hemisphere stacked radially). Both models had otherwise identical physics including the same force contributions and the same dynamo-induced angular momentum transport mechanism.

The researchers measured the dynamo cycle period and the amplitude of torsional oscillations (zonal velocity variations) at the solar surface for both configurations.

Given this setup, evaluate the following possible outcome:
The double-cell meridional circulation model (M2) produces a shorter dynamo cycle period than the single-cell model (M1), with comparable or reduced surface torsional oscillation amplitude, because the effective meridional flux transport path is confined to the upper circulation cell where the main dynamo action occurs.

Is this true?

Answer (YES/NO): NO